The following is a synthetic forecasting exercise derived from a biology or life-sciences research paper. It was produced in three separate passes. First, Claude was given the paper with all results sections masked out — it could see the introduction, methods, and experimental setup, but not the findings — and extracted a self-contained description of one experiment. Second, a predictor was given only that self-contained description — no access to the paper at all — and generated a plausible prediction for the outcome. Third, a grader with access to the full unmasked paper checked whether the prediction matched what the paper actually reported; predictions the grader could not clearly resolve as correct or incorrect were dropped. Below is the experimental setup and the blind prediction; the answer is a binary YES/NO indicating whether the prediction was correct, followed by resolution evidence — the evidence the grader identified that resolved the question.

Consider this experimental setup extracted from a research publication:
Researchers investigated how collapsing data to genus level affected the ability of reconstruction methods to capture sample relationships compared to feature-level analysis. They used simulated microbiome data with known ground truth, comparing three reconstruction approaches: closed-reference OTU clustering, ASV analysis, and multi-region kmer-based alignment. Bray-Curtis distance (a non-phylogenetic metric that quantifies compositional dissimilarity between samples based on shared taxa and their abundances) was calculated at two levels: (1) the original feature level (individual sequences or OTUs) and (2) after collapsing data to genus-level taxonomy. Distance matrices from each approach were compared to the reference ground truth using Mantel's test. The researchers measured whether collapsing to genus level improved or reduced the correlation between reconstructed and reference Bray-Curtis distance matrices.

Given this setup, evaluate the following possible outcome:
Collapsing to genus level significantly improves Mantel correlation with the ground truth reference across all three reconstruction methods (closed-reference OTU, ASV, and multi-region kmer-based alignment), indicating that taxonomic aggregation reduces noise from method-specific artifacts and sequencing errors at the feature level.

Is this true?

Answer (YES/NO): NO